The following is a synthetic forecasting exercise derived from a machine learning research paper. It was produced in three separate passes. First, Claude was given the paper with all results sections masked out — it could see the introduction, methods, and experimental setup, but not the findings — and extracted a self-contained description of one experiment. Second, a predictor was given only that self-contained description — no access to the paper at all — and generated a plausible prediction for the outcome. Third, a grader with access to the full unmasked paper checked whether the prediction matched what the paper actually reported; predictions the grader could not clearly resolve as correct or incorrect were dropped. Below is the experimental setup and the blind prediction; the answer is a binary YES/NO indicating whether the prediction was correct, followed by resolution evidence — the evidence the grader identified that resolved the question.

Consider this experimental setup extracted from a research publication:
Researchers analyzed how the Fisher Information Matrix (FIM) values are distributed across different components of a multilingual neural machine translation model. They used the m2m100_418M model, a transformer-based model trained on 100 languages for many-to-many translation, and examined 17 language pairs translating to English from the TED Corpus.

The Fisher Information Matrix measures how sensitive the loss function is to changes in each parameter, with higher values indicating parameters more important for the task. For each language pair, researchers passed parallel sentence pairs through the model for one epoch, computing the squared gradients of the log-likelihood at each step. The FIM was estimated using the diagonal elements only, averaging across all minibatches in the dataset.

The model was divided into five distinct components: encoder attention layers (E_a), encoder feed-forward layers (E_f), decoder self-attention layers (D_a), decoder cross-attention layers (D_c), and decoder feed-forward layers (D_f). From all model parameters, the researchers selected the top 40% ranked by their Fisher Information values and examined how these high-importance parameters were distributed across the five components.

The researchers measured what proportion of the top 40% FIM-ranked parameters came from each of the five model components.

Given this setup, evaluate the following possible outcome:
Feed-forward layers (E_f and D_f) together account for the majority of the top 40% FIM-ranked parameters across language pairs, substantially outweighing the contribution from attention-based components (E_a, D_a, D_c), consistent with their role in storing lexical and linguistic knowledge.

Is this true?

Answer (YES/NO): YES